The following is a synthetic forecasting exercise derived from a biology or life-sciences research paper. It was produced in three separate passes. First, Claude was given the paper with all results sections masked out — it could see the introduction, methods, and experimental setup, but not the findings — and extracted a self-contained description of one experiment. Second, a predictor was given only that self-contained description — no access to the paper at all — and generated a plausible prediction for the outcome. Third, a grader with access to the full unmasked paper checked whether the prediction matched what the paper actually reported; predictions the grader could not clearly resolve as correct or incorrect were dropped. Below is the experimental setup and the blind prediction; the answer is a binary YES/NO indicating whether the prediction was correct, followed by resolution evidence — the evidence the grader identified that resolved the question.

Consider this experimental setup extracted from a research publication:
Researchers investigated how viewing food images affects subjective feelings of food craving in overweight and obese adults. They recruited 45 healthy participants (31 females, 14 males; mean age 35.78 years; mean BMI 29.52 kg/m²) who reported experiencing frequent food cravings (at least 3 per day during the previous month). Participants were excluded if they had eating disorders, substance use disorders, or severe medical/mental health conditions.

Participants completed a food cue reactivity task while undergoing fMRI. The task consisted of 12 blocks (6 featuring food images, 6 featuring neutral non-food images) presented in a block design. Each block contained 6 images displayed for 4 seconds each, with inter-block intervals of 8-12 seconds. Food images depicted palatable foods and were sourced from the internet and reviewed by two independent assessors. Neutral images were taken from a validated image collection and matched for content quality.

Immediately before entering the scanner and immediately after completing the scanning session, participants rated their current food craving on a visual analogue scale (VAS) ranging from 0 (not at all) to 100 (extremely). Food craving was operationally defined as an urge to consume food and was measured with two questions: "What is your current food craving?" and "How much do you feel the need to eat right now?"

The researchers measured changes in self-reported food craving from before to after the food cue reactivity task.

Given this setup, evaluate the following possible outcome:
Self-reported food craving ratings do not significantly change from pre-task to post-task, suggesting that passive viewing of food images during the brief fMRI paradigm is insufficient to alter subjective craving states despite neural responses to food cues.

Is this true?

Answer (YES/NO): NO